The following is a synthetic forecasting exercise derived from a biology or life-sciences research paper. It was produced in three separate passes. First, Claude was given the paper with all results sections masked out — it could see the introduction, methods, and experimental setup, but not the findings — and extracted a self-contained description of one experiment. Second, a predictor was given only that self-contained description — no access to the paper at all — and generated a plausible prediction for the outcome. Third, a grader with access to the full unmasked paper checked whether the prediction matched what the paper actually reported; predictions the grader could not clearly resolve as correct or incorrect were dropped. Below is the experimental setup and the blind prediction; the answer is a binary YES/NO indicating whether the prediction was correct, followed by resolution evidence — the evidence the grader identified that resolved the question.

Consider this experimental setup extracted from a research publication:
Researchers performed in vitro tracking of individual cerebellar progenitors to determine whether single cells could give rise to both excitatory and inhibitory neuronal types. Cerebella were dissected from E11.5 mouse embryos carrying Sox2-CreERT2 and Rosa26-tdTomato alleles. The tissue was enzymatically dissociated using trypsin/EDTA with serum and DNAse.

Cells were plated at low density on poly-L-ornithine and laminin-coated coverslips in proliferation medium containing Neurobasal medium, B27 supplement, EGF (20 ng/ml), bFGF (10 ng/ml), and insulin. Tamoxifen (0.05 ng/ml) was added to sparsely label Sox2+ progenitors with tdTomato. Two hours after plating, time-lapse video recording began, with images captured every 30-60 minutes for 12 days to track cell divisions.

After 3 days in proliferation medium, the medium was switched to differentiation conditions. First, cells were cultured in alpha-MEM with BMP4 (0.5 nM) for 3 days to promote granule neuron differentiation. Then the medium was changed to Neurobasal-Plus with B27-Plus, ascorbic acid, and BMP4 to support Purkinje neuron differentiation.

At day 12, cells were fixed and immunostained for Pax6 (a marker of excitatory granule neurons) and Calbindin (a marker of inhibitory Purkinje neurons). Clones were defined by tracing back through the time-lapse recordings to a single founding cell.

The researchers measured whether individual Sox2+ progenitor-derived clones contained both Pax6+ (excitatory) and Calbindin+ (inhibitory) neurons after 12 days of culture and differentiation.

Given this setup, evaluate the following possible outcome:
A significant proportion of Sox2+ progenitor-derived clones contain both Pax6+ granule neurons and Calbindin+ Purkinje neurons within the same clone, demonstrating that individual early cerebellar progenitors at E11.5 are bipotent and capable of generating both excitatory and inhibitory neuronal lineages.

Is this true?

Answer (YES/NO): YES